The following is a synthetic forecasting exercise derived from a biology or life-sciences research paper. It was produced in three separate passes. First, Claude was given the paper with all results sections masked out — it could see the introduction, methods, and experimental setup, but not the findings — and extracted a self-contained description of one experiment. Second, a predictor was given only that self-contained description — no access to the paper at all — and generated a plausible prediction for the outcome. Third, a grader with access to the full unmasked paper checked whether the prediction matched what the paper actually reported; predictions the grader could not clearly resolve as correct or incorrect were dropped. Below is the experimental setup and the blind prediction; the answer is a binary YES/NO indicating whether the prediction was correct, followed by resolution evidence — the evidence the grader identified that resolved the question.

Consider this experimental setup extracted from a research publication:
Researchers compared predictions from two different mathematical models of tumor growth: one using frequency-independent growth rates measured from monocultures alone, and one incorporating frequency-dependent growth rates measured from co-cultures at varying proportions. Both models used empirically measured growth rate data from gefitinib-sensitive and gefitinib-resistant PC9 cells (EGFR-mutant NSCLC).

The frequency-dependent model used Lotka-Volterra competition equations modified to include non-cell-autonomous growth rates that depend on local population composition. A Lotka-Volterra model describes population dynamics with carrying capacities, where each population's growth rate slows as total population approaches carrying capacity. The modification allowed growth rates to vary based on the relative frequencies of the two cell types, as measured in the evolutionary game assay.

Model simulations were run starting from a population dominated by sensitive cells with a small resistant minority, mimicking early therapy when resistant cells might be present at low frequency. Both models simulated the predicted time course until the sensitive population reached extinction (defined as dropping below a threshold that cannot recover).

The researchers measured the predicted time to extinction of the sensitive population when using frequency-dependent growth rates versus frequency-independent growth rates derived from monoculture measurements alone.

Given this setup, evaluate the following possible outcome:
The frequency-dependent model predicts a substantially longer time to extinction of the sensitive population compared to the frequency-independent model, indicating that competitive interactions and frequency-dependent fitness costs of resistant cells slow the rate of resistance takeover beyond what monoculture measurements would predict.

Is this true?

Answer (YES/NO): NO